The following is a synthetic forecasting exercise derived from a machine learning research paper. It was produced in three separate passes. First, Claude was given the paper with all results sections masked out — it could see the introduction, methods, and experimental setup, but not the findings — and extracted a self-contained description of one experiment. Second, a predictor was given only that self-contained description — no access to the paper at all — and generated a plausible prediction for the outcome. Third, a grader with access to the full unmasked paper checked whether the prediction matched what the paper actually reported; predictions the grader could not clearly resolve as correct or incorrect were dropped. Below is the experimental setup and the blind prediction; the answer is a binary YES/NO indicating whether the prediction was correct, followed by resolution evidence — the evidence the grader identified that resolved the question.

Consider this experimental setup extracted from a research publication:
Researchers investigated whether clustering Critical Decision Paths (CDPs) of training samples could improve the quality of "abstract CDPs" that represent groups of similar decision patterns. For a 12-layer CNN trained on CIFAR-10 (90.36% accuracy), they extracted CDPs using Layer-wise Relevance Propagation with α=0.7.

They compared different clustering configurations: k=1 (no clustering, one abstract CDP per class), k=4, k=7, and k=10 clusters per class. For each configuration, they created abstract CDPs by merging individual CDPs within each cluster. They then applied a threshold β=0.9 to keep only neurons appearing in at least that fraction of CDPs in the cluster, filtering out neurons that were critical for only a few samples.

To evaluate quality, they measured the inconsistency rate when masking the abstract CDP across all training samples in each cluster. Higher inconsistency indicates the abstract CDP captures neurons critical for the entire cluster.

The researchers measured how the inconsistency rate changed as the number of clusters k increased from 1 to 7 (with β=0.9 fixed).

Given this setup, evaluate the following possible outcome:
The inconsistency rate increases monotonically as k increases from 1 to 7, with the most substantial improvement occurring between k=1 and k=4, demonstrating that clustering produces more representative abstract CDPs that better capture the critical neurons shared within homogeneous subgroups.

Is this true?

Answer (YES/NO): YES